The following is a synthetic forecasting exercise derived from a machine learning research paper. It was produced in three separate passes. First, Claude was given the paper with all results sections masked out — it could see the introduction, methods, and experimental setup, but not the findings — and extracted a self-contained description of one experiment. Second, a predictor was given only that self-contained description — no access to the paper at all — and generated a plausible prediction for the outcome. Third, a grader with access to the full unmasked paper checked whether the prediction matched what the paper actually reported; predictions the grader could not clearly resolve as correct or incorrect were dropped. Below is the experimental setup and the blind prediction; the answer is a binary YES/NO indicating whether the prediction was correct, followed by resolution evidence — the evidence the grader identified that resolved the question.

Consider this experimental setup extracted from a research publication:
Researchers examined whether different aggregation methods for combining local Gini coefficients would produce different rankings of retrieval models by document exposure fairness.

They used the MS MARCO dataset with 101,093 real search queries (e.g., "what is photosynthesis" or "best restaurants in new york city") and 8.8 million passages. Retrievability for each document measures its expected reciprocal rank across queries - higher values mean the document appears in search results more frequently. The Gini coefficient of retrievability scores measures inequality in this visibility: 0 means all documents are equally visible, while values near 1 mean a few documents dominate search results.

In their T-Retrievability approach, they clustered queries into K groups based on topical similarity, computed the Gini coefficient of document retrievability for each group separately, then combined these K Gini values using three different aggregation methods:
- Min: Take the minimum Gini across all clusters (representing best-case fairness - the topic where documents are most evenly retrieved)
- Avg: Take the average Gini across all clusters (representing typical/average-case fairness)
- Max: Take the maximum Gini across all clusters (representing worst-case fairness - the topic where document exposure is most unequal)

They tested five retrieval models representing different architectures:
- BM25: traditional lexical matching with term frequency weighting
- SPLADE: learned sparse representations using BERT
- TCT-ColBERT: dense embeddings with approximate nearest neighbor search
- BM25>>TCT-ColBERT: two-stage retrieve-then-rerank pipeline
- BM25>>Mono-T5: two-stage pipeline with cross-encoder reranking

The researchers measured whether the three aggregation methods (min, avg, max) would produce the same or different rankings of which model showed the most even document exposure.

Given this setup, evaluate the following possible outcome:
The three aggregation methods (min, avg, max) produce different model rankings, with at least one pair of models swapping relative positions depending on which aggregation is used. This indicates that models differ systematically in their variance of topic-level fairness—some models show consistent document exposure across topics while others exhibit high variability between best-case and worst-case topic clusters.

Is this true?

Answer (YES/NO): YES